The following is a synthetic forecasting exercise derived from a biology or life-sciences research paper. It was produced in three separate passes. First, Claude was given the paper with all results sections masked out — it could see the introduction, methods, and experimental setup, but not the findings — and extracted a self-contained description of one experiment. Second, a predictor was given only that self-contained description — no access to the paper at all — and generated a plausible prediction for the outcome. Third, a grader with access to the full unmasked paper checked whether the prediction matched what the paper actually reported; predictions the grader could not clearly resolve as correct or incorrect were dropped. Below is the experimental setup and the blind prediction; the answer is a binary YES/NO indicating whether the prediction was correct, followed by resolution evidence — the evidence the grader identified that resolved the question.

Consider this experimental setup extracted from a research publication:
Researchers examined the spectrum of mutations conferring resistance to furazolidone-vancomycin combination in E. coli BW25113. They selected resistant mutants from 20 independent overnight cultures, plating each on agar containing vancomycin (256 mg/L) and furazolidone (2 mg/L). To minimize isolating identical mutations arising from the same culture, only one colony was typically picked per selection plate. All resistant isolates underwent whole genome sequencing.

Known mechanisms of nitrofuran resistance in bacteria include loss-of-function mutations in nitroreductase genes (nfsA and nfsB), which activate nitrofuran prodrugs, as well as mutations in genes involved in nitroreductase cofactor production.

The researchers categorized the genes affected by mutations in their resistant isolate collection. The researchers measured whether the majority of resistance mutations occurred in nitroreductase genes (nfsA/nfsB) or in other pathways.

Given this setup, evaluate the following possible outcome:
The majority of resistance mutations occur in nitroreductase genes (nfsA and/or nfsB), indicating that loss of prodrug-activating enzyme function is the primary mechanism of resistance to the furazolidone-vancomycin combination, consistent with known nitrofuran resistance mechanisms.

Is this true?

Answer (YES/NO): NO